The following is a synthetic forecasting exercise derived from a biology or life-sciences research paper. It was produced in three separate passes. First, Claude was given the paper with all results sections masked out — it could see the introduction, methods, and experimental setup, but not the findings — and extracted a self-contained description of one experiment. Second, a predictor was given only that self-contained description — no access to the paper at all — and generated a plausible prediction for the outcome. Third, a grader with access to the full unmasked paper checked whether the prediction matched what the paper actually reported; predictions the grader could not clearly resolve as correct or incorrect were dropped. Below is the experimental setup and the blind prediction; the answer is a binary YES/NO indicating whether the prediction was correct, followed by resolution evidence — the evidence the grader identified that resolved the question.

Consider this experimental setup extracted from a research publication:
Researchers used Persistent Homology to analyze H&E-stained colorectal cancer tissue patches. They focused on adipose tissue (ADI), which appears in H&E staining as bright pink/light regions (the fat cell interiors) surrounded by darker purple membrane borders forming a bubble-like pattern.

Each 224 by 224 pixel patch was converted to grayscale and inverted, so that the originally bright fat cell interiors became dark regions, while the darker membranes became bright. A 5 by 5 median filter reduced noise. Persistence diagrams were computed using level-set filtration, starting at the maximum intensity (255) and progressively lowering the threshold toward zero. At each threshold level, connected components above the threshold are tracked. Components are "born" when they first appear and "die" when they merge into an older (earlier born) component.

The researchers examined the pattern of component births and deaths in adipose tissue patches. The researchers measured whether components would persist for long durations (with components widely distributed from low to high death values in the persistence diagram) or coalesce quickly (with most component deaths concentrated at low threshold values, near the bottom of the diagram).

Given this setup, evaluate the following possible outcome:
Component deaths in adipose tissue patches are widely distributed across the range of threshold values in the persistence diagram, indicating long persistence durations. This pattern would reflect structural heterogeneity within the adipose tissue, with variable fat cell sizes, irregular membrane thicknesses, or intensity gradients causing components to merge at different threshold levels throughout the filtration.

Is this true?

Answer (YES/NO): NO